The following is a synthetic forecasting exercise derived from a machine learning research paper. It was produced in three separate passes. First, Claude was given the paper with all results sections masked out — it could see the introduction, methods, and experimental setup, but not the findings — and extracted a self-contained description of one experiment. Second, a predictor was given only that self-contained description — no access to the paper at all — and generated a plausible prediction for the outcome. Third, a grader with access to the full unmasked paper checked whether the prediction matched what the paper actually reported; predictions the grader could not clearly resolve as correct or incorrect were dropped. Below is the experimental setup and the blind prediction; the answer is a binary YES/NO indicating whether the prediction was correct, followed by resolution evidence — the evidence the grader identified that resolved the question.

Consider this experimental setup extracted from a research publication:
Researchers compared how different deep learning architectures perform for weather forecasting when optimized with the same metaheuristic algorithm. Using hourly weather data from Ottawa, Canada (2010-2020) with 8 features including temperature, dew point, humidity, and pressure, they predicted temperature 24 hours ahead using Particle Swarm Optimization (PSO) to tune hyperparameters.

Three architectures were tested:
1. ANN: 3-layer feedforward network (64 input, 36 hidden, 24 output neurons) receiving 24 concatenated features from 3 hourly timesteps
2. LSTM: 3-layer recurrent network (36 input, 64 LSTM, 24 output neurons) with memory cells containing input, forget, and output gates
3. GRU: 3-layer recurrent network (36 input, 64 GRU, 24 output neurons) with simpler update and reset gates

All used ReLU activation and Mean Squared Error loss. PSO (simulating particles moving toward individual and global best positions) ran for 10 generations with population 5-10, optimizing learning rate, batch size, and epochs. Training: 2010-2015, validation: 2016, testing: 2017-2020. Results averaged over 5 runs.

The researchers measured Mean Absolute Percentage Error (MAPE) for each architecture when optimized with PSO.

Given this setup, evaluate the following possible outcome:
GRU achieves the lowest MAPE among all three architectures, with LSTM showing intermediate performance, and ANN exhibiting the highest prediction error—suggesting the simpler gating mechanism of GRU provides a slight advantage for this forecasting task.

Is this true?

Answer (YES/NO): NO